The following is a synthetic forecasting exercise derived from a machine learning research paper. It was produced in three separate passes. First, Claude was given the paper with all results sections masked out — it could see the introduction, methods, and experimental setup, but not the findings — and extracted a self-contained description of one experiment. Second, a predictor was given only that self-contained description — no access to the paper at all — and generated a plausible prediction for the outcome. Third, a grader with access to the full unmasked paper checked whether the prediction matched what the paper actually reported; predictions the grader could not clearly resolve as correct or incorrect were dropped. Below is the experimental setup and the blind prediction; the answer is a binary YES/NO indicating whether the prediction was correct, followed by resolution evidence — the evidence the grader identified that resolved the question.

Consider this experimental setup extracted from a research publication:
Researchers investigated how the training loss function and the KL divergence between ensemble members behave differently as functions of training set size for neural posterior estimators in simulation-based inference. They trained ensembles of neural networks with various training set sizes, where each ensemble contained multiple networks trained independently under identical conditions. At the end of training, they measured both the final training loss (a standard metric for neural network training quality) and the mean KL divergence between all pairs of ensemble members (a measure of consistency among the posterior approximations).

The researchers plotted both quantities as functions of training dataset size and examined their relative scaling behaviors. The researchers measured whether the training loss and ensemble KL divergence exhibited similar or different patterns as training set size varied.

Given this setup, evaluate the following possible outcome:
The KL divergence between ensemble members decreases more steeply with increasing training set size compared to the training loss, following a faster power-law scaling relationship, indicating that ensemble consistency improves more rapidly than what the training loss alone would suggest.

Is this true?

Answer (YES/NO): NO